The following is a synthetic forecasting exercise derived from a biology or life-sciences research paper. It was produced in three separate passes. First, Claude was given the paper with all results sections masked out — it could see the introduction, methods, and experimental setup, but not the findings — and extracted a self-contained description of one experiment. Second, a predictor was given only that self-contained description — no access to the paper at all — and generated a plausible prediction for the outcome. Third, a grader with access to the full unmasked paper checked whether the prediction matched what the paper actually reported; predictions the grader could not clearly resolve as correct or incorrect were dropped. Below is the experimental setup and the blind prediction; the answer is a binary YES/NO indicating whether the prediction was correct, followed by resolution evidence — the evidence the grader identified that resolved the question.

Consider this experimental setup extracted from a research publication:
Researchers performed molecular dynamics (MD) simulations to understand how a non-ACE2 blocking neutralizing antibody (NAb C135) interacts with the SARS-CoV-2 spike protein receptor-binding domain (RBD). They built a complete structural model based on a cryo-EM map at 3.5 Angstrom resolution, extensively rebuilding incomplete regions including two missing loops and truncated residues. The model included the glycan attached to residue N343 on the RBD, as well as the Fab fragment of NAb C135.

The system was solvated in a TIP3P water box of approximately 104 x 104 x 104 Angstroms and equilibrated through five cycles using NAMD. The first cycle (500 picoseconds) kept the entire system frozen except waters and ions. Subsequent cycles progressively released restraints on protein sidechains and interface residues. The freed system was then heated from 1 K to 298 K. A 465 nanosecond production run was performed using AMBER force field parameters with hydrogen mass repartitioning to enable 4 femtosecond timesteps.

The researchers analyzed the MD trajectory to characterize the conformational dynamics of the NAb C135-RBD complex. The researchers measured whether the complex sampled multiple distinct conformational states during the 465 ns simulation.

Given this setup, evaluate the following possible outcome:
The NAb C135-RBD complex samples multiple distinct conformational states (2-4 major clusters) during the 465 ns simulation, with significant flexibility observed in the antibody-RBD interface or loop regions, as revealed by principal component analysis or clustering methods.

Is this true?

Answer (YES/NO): NO